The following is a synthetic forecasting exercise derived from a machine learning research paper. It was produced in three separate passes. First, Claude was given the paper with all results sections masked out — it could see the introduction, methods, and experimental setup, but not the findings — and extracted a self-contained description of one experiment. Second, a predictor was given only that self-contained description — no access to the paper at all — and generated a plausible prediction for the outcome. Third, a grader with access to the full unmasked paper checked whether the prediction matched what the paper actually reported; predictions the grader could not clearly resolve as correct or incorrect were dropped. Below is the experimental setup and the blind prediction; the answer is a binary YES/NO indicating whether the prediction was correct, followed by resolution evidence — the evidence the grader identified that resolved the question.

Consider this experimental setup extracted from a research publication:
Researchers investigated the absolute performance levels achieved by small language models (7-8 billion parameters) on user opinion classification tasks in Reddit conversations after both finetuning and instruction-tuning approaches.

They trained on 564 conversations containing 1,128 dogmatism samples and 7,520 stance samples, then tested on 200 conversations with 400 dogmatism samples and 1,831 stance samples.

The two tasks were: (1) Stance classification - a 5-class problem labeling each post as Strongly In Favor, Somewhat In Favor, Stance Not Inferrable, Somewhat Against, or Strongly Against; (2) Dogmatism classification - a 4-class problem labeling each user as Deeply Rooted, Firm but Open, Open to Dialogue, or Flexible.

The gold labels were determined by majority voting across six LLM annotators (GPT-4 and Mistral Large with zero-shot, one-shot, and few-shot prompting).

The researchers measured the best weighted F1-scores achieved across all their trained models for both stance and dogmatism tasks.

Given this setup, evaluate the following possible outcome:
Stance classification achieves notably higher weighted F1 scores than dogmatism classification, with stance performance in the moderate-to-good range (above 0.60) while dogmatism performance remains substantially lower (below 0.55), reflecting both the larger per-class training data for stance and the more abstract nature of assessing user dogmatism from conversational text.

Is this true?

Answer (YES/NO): NO